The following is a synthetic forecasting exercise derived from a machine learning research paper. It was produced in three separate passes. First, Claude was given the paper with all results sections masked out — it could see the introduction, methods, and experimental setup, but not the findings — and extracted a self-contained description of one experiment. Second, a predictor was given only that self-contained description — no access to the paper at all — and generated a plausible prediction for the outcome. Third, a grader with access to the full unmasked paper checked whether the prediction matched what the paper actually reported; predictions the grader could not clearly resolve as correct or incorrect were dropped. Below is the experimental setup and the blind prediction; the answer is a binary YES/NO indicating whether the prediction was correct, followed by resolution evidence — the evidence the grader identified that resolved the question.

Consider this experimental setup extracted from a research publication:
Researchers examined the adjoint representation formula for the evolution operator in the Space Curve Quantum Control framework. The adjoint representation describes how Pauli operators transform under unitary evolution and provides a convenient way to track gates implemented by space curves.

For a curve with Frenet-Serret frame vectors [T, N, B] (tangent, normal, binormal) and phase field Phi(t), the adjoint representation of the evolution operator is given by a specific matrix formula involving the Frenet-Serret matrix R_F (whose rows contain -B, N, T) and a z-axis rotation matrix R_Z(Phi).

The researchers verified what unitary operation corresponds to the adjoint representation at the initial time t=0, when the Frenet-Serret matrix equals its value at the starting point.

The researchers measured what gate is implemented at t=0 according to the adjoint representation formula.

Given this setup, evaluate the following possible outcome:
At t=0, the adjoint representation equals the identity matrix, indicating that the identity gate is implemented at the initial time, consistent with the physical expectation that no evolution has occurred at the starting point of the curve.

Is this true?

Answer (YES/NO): YES